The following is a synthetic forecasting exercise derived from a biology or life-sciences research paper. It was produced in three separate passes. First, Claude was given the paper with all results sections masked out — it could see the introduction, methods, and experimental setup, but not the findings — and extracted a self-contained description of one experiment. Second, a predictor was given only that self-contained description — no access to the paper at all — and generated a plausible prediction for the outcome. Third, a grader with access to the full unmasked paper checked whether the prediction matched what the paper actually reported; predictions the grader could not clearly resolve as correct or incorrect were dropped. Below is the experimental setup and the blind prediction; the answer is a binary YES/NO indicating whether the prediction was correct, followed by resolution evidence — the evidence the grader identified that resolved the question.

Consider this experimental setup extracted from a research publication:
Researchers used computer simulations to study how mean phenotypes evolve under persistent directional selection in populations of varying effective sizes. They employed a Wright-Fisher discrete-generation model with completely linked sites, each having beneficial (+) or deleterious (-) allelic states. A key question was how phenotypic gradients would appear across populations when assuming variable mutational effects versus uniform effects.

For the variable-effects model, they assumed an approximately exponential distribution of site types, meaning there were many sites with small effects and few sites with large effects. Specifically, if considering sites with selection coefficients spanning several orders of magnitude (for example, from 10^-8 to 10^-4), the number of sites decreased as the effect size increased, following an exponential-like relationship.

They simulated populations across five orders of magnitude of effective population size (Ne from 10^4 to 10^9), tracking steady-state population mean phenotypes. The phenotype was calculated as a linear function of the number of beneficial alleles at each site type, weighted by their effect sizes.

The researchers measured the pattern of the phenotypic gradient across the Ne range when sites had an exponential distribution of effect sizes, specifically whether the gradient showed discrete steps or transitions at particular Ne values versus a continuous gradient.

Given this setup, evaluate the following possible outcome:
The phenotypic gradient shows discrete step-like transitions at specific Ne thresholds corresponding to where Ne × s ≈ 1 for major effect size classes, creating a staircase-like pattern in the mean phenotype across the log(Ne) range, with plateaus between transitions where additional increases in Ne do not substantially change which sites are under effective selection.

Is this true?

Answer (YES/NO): NO